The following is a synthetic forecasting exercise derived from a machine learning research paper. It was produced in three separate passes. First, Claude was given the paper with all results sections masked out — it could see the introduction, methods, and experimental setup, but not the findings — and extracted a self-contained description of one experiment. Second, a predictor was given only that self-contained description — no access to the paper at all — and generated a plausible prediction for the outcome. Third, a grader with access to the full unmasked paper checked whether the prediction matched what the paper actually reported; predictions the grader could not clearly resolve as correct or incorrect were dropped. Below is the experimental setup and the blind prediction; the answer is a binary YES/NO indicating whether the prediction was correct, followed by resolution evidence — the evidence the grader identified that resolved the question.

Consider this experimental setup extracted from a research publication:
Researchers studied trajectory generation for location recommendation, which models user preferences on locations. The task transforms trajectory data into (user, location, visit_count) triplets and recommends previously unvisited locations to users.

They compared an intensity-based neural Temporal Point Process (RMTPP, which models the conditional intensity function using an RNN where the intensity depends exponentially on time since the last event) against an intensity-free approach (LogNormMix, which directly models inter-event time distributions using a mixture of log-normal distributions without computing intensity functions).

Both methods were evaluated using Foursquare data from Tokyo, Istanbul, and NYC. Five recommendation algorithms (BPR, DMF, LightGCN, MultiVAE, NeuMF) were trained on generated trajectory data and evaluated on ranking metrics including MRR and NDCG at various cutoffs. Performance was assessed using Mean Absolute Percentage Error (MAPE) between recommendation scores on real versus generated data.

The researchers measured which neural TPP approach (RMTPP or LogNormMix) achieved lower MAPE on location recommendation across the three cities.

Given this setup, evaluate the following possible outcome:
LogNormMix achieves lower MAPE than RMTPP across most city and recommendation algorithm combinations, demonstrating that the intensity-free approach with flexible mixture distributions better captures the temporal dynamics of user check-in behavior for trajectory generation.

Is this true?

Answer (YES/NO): YES